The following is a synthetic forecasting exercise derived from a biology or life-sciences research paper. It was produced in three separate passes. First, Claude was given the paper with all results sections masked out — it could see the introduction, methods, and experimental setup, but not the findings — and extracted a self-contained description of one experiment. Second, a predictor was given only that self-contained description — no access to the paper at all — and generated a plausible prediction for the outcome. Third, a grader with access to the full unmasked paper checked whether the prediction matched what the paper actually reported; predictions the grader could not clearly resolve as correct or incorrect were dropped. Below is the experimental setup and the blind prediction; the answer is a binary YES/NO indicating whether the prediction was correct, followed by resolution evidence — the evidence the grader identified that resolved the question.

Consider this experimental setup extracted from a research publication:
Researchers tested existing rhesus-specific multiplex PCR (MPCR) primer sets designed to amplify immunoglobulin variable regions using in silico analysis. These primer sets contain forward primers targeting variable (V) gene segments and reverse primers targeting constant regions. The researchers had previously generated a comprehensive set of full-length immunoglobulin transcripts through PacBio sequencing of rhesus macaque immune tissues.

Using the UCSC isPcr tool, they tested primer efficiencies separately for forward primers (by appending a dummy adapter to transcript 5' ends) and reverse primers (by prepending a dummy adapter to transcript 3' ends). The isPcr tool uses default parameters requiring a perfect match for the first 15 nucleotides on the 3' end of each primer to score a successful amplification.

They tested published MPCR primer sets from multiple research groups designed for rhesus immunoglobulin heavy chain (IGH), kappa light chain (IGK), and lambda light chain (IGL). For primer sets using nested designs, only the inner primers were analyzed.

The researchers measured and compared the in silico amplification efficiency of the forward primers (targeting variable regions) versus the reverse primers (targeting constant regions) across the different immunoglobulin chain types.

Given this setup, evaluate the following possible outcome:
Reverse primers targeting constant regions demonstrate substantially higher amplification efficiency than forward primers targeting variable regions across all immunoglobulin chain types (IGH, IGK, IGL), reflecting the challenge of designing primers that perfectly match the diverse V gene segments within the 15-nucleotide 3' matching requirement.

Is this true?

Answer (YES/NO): YES